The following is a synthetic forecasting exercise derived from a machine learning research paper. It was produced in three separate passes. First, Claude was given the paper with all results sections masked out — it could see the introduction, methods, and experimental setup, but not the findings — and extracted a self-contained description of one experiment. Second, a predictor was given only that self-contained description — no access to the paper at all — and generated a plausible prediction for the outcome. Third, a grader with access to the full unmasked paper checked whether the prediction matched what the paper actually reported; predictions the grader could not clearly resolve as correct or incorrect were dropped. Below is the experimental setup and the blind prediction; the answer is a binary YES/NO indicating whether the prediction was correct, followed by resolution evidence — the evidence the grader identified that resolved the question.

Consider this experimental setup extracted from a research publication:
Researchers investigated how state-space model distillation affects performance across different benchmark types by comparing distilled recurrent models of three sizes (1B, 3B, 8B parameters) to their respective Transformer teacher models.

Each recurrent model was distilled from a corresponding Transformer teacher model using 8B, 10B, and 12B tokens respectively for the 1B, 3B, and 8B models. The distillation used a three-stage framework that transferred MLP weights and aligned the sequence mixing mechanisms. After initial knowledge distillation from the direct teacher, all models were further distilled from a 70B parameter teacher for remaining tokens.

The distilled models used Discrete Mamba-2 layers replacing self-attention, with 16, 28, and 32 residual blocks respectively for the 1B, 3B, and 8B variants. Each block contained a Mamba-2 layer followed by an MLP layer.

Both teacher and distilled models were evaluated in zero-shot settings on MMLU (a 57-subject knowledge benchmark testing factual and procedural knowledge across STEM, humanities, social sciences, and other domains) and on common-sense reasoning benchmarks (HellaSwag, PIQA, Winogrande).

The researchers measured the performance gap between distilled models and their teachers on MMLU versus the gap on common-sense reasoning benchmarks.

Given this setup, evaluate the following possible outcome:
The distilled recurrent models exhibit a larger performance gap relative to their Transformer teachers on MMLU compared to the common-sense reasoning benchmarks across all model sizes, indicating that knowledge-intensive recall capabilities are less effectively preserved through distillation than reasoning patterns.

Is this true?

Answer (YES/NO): YES